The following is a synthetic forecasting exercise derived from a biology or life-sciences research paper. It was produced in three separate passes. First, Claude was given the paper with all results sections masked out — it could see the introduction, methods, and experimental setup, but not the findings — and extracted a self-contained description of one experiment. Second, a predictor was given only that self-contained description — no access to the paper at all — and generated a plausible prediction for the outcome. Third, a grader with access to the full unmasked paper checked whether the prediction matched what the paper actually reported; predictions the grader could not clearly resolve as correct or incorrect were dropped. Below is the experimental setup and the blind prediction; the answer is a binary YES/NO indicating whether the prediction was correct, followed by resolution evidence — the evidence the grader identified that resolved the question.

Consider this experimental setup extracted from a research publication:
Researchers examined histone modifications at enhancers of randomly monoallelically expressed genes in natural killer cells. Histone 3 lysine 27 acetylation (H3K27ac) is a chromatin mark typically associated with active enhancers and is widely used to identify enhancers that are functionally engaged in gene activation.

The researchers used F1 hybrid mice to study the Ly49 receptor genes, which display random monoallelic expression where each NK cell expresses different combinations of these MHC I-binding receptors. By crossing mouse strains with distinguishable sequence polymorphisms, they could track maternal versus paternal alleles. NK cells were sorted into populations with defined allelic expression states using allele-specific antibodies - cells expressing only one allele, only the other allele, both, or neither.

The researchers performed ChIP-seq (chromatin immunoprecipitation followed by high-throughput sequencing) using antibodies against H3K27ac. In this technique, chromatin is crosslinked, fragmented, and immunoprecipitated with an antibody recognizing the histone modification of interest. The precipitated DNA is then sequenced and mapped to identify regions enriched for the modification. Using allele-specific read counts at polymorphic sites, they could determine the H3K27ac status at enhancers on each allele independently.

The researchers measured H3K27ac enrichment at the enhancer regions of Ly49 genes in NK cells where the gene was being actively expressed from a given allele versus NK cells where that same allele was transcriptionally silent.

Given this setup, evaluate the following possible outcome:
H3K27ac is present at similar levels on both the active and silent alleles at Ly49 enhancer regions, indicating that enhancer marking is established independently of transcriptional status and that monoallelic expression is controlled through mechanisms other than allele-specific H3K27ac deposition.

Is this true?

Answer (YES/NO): YES